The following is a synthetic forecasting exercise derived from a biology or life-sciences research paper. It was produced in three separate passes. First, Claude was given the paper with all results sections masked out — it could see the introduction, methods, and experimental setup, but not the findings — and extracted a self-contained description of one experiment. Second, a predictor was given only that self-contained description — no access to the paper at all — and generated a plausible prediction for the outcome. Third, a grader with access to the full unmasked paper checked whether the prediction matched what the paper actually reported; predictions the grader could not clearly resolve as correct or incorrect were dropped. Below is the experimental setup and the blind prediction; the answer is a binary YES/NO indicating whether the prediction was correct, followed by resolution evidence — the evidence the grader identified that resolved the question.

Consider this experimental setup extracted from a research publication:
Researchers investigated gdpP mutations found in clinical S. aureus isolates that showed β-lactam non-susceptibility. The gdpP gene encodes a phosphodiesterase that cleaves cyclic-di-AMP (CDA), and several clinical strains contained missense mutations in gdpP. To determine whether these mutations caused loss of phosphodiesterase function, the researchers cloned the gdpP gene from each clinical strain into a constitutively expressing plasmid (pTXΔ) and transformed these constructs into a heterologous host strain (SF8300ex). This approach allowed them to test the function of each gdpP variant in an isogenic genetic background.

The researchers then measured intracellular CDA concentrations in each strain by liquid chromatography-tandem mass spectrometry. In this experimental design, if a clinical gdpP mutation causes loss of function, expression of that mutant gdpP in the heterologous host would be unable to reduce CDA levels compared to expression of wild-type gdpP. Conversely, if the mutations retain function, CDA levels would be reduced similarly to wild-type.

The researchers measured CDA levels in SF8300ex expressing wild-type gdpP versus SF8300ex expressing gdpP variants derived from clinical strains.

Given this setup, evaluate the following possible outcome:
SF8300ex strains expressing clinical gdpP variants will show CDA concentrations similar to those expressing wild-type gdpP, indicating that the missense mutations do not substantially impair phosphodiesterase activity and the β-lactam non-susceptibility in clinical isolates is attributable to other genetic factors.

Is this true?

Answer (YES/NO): NO